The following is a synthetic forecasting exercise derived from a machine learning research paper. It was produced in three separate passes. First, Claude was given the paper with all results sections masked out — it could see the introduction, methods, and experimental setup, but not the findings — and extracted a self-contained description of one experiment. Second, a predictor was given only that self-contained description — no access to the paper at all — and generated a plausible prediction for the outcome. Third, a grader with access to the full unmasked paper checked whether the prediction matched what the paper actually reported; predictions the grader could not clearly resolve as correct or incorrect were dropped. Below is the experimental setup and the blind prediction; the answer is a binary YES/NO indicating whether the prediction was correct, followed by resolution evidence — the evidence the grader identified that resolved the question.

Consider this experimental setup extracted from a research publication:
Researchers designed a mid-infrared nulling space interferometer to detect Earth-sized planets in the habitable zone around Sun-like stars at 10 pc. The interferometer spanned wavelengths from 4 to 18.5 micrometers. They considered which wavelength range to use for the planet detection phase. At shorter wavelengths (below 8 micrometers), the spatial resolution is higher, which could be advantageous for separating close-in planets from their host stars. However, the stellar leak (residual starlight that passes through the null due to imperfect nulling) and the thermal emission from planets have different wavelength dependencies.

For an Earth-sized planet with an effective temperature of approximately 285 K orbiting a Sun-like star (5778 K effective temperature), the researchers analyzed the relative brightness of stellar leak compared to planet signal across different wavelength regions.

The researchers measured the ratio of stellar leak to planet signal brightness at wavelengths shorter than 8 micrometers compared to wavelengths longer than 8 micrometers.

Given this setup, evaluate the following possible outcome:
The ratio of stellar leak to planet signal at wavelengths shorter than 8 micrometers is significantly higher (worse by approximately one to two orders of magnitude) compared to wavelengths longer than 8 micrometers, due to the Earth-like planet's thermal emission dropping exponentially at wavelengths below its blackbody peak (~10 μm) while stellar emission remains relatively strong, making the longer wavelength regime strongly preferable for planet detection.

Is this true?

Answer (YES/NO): YES